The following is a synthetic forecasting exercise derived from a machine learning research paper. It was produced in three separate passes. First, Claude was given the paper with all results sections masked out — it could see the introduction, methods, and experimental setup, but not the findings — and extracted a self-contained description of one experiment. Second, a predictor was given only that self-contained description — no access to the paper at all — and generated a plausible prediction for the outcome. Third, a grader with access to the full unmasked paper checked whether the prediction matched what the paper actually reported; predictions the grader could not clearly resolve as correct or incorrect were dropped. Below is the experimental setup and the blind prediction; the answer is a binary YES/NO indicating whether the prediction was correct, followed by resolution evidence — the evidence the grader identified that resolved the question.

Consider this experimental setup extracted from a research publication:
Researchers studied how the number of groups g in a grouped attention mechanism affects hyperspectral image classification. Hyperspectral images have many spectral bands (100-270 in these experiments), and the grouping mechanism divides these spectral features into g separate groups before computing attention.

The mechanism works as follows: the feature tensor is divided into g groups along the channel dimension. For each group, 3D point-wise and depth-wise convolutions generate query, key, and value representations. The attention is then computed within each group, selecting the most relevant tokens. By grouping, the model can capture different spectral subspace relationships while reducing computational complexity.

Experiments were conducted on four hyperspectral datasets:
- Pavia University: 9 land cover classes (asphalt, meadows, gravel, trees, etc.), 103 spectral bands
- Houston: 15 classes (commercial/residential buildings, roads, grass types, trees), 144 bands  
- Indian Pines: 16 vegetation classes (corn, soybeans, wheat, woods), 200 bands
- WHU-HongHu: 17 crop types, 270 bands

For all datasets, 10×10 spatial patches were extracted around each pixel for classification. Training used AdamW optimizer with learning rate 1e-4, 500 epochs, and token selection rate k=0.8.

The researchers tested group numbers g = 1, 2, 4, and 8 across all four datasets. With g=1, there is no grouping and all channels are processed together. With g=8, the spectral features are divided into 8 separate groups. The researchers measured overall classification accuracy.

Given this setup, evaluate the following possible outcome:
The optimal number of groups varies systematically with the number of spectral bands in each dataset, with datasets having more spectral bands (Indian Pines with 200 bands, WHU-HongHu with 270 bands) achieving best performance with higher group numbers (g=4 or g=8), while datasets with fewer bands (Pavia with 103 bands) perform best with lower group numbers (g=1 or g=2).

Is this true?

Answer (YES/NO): NO